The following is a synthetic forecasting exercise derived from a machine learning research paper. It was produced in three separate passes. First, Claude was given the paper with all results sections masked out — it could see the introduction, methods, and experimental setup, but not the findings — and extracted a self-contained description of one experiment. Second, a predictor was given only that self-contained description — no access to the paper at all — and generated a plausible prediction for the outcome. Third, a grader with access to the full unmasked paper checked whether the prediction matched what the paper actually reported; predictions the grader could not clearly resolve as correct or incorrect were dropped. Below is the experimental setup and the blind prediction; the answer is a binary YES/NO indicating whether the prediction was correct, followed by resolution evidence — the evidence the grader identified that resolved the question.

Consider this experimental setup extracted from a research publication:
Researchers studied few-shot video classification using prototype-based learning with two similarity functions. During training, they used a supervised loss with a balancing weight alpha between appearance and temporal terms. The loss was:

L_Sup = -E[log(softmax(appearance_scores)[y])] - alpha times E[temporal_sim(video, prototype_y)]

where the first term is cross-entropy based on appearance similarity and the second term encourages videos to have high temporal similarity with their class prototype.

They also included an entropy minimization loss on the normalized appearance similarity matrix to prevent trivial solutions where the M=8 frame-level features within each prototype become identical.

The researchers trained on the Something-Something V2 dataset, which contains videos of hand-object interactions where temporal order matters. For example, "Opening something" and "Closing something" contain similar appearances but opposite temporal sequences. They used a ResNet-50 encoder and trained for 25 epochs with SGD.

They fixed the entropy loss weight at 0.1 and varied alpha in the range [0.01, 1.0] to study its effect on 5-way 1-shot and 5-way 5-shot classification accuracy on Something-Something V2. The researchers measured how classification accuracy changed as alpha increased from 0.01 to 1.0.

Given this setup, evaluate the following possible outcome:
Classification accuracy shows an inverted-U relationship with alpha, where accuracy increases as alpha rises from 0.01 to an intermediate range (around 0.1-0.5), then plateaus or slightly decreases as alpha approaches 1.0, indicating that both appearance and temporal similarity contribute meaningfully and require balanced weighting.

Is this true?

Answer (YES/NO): NO